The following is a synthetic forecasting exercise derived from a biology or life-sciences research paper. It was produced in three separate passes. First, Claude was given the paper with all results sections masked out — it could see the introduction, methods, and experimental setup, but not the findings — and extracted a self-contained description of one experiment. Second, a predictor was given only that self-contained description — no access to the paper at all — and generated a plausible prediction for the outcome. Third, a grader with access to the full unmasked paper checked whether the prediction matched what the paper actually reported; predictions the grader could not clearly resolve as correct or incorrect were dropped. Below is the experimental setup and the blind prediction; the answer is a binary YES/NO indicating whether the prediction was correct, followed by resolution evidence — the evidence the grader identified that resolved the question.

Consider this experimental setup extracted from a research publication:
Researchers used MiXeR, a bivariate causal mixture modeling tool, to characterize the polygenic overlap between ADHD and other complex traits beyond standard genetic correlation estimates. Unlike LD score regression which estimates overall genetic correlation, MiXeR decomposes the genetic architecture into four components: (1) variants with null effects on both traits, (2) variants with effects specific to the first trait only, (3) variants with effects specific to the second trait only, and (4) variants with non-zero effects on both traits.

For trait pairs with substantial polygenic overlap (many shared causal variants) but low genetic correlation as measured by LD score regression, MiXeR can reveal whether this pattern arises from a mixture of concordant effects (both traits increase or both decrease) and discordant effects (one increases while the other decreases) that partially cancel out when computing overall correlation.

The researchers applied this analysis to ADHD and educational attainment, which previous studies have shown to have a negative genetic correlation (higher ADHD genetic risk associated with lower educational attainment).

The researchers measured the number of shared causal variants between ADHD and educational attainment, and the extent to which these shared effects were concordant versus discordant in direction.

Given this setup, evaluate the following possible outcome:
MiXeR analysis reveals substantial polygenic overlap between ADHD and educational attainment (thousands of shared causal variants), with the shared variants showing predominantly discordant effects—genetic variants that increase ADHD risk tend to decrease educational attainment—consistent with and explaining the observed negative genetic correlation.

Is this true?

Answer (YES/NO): YES